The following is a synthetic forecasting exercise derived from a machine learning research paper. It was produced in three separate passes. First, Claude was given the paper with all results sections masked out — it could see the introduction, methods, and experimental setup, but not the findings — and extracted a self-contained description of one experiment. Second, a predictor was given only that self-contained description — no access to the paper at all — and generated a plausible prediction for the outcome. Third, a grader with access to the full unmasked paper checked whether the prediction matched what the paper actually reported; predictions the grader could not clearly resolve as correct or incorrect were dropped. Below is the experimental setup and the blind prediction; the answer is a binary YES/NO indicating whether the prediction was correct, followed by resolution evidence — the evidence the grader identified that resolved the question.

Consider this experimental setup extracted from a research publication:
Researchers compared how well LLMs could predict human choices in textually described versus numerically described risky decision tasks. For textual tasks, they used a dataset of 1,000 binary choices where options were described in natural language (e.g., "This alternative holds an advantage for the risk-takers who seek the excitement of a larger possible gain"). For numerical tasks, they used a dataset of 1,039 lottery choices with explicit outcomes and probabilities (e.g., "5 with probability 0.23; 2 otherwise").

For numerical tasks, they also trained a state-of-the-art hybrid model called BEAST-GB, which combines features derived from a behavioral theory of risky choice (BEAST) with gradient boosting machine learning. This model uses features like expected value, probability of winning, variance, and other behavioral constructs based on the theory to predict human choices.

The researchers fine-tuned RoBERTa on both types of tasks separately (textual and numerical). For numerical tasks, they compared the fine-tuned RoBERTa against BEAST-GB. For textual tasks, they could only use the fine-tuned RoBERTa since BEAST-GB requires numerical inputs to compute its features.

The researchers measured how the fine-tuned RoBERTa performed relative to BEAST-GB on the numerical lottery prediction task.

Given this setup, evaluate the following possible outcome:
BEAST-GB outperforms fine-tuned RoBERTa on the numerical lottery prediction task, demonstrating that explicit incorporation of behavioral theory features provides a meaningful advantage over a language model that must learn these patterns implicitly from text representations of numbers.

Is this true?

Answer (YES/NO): YES